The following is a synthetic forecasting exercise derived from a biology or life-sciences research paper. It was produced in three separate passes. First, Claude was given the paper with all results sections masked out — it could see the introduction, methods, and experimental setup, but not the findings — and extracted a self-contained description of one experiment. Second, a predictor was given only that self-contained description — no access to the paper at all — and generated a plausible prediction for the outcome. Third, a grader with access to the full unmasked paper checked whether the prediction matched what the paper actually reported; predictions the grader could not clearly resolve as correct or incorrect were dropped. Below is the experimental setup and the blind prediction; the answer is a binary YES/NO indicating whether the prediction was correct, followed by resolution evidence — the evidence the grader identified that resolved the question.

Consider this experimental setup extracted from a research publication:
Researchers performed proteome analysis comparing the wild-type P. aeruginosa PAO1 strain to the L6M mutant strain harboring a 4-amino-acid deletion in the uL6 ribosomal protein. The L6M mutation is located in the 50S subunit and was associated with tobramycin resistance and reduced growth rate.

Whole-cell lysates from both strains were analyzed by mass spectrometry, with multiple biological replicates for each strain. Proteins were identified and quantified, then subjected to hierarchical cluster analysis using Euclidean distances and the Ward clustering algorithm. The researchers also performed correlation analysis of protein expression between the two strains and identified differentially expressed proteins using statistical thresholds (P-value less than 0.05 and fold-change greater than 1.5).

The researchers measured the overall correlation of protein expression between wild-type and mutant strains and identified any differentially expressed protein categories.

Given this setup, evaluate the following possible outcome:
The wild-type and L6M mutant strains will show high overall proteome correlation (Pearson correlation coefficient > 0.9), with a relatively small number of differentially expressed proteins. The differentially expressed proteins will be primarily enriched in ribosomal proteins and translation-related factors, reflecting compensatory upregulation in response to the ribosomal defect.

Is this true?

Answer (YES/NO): YES